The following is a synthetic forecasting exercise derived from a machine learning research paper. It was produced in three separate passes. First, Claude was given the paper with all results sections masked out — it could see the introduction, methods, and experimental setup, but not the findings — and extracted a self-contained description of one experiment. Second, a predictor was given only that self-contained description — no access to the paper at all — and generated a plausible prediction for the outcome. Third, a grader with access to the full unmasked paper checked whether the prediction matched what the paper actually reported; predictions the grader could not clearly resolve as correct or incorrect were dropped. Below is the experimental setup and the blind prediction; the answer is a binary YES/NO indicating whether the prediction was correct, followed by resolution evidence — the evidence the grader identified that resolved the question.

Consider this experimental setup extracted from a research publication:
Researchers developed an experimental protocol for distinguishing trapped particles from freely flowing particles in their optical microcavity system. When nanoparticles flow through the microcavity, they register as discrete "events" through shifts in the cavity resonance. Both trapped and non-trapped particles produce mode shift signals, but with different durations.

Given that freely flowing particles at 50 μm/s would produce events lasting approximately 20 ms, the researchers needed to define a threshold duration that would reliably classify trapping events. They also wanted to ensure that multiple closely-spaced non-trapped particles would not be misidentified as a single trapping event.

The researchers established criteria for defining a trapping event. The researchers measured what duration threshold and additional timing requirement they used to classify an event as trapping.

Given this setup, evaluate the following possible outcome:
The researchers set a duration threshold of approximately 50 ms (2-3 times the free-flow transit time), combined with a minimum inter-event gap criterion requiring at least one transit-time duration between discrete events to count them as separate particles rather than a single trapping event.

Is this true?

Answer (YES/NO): NO